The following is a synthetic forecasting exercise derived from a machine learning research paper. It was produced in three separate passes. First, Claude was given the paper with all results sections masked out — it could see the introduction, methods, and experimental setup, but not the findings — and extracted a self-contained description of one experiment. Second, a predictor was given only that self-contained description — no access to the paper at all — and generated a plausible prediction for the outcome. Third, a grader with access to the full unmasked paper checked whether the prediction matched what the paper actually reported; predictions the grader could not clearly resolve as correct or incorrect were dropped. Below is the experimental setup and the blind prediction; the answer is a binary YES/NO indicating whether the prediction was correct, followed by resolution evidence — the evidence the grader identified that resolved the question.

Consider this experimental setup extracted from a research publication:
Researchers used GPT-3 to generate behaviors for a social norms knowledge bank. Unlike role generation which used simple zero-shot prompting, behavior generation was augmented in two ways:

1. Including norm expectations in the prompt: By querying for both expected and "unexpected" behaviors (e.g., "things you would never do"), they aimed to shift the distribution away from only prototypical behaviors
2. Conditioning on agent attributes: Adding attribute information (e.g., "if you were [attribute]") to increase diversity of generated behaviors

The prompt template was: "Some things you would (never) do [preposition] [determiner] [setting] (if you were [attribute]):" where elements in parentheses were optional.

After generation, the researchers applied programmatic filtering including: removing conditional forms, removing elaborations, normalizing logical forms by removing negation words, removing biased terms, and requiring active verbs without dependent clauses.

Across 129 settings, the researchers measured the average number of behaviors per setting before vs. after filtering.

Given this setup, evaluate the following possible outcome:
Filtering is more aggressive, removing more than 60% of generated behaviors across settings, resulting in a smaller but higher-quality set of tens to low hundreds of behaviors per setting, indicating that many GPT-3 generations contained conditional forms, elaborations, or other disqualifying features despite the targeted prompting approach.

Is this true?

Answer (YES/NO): YES